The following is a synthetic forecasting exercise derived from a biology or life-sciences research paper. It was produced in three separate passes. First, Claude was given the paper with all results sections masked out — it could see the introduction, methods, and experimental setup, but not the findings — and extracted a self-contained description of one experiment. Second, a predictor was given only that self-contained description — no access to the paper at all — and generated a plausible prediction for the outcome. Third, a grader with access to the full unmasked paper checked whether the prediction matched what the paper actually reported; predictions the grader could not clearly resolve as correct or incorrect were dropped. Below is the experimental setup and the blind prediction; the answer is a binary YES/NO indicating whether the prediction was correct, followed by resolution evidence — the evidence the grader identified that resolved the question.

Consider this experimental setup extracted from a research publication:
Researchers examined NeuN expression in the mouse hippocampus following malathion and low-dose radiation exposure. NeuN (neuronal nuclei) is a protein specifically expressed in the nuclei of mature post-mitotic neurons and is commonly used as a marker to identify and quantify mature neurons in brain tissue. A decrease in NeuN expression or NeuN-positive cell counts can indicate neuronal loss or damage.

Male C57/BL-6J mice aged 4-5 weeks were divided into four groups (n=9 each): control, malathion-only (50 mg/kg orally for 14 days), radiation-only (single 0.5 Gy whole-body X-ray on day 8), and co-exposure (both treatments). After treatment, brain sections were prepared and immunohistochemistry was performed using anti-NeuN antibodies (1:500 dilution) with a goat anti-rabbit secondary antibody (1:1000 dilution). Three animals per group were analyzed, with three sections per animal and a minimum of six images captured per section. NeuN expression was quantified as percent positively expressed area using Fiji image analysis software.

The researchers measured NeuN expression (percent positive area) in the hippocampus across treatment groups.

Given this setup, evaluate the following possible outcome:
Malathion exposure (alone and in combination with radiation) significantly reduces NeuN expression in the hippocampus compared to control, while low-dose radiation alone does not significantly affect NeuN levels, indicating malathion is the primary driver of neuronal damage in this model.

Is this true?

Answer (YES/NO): NO